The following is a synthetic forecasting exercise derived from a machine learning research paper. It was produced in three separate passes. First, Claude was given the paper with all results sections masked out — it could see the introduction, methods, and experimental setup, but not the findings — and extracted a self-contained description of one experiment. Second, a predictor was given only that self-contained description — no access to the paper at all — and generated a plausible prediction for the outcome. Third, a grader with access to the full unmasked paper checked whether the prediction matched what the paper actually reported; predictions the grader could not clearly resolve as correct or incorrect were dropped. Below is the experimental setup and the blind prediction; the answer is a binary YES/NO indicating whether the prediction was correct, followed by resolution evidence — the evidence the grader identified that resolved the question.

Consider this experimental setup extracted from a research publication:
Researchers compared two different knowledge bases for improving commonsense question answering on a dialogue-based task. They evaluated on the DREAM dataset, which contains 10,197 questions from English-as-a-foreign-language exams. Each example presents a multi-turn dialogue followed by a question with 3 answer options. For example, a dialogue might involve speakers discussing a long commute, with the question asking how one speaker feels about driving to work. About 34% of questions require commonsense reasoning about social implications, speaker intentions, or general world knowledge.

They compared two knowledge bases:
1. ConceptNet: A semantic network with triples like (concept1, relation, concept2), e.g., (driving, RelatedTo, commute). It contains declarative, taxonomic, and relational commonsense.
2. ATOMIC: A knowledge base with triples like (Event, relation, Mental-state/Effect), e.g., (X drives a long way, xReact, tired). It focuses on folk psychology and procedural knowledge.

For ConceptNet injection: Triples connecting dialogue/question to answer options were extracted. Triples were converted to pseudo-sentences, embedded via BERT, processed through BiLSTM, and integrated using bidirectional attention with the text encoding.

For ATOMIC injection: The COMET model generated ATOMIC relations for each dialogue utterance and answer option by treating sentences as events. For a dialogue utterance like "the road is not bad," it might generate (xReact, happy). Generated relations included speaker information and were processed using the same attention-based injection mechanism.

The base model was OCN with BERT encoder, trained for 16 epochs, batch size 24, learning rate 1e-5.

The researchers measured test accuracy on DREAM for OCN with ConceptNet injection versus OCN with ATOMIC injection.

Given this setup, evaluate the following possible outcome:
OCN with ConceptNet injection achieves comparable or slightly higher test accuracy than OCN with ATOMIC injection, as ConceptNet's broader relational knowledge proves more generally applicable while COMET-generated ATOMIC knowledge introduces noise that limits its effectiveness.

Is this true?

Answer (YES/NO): NO